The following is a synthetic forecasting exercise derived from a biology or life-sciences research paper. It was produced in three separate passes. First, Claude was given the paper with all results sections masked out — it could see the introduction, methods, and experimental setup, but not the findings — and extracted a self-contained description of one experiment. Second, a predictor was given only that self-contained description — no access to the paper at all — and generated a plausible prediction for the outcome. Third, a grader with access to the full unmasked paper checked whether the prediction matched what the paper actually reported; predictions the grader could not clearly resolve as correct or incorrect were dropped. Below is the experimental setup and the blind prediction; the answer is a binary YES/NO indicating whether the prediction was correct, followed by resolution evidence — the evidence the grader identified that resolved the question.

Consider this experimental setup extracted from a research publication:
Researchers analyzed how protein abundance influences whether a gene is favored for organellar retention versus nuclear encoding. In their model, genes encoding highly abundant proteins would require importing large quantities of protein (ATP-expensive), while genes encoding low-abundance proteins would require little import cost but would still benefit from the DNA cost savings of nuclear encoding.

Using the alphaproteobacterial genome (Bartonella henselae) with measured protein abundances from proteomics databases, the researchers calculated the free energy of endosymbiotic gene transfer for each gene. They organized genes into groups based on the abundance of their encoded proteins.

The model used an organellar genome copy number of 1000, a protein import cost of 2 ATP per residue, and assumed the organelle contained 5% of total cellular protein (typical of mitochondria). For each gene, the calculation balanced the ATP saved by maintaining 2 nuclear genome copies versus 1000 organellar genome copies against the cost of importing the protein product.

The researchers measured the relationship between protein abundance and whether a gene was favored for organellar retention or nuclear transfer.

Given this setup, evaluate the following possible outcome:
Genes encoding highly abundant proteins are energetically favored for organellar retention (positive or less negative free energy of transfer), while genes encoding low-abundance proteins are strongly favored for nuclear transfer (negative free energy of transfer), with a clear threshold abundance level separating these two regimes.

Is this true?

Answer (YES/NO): NO